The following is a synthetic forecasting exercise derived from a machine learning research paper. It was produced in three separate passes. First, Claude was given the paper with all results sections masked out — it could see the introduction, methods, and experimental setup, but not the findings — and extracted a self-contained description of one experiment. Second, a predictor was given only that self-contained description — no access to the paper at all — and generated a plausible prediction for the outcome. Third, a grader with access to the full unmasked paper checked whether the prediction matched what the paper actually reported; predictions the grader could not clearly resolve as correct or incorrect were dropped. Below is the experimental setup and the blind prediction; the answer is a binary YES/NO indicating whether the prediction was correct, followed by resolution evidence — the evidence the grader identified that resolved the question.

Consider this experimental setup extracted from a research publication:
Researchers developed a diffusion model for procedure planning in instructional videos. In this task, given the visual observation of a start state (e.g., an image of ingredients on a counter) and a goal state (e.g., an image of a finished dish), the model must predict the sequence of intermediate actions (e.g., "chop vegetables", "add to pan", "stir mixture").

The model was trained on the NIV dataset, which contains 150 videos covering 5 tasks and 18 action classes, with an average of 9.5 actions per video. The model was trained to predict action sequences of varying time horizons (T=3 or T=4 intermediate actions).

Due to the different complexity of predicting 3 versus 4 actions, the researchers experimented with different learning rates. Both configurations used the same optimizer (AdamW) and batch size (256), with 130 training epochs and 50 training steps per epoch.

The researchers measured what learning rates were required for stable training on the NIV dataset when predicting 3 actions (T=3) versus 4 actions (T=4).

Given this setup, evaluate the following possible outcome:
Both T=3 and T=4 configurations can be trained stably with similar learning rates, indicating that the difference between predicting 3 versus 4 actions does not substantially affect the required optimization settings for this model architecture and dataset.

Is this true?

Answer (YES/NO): NO